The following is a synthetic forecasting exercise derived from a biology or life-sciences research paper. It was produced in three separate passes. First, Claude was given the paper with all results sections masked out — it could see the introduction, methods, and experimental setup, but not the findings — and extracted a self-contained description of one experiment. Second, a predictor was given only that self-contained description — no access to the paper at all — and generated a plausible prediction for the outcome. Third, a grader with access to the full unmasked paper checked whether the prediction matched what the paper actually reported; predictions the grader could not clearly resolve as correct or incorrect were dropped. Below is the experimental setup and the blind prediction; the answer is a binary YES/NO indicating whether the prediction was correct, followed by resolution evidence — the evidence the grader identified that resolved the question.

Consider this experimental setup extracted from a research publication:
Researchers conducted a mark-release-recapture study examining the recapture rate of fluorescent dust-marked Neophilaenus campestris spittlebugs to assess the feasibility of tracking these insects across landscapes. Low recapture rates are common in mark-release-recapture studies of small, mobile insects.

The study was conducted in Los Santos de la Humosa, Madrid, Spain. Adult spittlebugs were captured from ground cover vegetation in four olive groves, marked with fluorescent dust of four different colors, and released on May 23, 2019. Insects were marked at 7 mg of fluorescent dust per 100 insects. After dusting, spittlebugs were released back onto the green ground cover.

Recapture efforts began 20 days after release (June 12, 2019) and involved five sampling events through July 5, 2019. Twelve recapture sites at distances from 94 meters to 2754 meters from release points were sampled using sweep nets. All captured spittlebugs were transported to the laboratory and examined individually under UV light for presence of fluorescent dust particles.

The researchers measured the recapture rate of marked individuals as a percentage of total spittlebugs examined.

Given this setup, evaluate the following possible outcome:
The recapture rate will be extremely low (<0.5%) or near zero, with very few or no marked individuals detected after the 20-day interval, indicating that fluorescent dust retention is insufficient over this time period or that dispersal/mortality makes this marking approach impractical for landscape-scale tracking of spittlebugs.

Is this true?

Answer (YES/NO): NO